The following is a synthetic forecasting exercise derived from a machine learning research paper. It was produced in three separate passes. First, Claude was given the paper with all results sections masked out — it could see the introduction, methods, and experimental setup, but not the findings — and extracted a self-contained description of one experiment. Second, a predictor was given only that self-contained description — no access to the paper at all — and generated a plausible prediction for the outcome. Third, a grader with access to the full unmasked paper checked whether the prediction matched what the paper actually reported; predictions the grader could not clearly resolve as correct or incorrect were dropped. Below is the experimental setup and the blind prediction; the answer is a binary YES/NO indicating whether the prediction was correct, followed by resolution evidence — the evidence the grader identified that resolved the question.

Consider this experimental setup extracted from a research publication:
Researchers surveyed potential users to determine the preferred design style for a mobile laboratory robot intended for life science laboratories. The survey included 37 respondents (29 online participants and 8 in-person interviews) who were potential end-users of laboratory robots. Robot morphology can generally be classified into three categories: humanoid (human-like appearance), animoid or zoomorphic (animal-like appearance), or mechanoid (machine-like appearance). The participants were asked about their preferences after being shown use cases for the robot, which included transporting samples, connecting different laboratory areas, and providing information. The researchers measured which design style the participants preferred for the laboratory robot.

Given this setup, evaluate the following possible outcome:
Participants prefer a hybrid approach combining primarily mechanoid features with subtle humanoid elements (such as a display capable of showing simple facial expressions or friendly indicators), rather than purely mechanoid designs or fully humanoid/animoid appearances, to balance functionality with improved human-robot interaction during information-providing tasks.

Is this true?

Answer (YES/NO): NO